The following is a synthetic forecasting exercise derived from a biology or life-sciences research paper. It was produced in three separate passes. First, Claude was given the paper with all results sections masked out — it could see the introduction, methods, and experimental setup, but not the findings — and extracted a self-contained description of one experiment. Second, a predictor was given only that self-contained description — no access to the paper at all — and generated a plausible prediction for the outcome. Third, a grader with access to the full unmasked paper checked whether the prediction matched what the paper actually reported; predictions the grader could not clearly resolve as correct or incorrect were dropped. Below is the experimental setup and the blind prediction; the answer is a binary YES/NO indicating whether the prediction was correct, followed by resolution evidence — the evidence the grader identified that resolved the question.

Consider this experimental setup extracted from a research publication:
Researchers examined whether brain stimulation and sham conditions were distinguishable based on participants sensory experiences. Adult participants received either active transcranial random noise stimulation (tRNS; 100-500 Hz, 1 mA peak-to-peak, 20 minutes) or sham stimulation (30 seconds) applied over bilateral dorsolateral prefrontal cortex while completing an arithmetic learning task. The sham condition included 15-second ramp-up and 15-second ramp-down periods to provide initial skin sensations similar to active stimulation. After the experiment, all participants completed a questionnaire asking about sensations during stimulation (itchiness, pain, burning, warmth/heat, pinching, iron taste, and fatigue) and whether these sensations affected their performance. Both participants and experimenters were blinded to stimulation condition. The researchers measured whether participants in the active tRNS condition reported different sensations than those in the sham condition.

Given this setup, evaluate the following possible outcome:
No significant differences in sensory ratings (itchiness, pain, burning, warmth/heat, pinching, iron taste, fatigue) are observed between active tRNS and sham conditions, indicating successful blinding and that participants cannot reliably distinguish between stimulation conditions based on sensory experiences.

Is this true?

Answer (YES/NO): YES